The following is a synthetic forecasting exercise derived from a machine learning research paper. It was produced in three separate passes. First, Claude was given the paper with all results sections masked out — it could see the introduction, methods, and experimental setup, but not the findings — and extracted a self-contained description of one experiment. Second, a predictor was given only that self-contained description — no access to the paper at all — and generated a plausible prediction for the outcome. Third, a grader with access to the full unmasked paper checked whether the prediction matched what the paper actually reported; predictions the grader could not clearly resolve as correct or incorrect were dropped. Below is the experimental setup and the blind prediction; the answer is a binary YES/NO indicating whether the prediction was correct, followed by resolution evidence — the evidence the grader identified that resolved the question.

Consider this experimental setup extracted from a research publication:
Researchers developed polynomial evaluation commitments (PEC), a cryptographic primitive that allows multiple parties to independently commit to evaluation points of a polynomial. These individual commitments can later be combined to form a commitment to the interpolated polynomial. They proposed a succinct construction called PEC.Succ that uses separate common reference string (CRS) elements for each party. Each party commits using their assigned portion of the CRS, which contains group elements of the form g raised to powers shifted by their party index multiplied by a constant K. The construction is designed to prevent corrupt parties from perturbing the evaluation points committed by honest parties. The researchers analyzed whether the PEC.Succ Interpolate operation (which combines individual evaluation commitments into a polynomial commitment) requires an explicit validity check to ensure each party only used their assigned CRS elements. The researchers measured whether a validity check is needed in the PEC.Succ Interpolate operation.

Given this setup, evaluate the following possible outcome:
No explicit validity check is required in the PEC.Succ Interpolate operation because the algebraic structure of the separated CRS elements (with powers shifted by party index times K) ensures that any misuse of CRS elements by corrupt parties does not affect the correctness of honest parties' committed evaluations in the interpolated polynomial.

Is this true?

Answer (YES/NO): NO